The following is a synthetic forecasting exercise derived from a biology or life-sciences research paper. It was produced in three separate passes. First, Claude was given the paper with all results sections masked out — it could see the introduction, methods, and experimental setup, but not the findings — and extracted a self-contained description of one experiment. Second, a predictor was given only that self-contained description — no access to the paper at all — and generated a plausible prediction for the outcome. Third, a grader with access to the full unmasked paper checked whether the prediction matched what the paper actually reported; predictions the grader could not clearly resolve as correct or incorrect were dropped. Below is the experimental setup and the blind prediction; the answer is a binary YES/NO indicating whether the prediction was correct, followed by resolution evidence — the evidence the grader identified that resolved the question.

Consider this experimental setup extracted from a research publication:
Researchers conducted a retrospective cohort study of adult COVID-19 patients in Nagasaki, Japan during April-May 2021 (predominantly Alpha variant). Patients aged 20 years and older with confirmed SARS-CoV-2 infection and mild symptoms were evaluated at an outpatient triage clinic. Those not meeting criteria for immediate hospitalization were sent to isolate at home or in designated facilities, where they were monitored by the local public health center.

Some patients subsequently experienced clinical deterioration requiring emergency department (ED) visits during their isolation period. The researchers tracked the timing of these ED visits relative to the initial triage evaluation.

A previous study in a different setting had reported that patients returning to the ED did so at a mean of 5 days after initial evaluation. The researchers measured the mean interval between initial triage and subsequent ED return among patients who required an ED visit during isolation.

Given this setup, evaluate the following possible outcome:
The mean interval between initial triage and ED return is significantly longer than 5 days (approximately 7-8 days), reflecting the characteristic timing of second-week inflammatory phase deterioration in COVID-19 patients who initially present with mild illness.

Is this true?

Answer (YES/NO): NO